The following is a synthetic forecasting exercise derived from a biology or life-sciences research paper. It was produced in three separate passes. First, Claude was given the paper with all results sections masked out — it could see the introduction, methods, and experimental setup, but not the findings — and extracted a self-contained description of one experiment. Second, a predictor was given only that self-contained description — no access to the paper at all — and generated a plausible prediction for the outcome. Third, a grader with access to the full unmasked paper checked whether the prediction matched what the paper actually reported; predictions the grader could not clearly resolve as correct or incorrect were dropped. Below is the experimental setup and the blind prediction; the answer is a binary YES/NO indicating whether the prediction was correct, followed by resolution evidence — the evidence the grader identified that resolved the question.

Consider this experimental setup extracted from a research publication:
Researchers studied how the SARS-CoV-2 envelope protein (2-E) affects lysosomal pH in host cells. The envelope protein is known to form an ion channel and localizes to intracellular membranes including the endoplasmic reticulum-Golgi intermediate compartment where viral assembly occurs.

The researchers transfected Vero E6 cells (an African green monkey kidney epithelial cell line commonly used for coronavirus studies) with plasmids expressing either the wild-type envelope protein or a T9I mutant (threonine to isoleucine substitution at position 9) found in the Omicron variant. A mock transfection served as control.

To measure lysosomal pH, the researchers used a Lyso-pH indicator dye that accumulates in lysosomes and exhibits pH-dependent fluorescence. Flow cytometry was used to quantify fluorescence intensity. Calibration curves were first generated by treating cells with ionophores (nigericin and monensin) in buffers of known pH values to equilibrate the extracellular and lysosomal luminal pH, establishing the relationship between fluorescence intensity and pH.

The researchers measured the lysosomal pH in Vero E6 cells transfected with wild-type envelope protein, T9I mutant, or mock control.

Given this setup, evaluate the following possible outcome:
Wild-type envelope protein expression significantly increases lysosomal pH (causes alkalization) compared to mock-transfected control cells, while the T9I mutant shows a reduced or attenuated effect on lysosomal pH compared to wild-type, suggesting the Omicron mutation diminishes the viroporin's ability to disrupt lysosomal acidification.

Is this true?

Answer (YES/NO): YES